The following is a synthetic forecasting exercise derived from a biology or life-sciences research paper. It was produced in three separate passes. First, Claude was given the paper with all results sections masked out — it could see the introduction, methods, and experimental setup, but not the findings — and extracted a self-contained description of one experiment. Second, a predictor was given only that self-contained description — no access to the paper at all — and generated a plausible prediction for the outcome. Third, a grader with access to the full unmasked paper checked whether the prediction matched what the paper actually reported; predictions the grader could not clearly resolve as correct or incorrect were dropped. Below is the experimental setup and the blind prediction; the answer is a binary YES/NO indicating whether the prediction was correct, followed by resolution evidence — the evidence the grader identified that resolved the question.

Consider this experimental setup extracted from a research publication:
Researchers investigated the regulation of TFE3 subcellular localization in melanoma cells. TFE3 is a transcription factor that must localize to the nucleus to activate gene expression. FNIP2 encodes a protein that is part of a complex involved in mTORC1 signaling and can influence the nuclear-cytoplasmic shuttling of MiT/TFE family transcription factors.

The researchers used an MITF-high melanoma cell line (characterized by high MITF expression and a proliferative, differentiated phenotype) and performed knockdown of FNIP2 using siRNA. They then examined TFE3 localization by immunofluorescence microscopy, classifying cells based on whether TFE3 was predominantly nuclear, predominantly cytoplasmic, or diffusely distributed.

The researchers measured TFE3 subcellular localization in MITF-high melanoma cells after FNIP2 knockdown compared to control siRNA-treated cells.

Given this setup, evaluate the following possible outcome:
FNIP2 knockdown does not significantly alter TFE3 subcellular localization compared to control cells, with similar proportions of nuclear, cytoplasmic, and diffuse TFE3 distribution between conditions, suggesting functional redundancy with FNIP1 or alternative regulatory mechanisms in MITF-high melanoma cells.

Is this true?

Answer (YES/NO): NO